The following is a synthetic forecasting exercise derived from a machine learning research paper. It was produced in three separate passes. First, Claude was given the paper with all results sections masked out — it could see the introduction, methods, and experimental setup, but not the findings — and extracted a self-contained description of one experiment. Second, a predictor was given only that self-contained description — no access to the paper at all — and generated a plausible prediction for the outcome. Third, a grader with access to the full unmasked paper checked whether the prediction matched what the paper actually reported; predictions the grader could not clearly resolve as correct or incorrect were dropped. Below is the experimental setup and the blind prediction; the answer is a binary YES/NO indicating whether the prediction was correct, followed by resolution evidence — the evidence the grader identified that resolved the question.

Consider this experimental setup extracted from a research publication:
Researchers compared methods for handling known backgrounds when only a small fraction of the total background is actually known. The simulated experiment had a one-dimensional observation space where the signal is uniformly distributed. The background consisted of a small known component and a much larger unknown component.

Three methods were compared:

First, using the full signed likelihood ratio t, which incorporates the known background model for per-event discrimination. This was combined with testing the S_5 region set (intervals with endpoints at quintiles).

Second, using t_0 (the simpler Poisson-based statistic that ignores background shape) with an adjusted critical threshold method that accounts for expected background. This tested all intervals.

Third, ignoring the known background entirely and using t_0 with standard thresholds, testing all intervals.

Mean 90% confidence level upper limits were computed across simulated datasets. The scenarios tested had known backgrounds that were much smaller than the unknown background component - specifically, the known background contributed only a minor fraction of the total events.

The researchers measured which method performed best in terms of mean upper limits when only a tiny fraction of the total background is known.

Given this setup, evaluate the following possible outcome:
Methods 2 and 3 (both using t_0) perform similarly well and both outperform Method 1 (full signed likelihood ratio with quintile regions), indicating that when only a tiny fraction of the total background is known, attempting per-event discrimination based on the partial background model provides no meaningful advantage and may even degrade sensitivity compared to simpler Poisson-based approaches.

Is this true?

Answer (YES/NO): NO